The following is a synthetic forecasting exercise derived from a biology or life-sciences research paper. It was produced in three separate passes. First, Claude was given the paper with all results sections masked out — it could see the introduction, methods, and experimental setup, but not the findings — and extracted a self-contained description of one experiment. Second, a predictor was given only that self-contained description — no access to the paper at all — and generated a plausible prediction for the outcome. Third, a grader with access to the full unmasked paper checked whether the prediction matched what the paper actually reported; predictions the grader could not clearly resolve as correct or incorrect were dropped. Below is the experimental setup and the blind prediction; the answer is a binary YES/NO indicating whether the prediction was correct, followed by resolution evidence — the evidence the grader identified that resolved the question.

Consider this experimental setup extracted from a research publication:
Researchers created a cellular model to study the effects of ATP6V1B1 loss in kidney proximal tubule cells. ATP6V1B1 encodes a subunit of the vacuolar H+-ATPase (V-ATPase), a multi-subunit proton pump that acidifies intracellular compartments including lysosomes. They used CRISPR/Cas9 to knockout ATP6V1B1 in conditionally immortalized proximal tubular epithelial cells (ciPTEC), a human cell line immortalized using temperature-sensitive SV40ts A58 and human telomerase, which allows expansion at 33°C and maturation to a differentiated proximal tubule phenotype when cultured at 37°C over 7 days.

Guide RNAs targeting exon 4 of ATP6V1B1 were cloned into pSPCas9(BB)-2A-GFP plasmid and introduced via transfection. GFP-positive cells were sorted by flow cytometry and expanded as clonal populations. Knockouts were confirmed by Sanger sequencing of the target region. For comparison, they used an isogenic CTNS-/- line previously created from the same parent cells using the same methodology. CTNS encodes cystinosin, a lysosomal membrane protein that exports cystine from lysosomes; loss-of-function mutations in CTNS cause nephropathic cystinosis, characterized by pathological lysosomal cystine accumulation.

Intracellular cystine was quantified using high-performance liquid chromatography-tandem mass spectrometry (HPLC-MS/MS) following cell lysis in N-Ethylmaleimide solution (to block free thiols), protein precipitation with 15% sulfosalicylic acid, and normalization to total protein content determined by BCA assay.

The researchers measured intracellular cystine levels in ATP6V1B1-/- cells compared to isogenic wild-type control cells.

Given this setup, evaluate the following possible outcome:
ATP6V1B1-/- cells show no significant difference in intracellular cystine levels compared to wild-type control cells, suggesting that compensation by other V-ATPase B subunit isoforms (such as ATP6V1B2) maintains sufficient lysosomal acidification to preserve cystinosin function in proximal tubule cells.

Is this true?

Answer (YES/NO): NO